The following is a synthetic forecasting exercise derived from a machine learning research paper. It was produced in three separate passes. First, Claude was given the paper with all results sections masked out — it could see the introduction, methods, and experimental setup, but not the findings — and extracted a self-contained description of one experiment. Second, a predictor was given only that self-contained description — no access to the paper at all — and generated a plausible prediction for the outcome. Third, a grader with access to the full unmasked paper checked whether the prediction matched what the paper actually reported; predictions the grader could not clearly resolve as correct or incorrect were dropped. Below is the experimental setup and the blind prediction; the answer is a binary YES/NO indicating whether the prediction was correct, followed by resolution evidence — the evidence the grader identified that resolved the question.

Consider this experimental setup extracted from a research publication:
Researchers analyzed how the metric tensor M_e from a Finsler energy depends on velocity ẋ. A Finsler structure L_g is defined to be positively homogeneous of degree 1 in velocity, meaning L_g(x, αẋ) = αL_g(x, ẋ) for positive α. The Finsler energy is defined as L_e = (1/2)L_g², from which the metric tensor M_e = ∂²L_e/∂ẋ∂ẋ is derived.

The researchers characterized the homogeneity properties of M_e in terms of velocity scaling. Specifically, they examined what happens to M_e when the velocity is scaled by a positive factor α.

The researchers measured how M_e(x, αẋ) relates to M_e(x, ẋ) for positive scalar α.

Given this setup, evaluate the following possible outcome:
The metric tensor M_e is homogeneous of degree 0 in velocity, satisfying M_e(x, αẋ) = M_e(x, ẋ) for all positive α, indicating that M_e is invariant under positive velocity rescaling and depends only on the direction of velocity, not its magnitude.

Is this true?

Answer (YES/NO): YES